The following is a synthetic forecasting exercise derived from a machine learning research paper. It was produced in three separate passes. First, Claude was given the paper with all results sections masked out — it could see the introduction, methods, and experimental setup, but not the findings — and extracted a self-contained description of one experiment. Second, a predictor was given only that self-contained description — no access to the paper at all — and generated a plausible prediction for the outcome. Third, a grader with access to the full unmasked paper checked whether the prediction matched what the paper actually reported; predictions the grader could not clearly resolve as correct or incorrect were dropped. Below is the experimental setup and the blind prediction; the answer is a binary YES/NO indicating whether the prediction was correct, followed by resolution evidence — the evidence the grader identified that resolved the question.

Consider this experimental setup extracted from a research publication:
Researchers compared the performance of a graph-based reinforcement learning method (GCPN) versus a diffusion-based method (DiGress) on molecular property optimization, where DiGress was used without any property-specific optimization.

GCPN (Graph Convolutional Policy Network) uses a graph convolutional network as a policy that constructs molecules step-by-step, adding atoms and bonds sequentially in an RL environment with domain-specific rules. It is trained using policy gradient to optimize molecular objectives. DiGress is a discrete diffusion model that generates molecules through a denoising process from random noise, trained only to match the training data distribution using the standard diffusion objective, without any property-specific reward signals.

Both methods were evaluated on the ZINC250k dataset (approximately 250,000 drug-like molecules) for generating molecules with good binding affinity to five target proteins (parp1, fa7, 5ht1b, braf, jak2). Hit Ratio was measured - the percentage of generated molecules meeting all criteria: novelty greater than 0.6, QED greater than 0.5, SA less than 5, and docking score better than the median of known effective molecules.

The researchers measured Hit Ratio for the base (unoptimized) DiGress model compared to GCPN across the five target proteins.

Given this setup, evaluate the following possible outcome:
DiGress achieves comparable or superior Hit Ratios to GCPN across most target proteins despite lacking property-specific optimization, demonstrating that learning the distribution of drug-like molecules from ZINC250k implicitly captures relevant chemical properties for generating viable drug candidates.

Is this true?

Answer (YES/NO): YES